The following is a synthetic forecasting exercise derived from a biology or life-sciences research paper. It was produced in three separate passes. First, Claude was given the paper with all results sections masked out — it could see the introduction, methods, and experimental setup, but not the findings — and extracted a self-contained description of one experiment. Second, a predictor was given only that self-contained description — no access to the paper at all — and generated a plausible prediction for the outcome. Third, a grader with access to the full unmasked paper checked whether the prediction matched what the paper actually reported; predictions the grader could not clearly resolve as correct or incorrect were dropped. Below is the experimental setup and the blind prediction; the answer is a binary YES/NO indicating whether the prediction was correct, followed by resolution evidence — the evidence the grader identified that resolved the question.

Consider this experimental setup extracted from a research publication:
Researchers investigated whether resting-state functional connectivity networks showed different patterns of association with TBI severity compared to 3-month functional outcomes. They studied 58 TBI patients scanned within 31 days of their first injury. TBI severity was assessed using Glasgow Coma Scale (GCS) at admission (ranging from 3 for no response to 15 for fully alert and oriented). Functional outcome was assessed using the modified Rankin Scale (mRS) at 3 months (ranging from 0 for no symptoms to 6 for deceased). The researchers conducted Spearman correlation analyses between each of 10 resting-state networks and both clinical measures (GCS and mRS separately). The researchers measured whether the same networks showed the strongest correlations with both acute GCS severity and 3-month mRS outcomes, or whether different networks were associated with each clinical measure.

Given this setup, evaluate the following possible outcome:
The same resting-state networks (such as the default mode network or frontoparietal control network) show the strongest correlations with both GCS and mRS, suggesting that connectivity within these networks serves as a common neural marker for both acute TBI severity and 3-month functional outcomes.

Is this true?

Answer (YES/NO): NO